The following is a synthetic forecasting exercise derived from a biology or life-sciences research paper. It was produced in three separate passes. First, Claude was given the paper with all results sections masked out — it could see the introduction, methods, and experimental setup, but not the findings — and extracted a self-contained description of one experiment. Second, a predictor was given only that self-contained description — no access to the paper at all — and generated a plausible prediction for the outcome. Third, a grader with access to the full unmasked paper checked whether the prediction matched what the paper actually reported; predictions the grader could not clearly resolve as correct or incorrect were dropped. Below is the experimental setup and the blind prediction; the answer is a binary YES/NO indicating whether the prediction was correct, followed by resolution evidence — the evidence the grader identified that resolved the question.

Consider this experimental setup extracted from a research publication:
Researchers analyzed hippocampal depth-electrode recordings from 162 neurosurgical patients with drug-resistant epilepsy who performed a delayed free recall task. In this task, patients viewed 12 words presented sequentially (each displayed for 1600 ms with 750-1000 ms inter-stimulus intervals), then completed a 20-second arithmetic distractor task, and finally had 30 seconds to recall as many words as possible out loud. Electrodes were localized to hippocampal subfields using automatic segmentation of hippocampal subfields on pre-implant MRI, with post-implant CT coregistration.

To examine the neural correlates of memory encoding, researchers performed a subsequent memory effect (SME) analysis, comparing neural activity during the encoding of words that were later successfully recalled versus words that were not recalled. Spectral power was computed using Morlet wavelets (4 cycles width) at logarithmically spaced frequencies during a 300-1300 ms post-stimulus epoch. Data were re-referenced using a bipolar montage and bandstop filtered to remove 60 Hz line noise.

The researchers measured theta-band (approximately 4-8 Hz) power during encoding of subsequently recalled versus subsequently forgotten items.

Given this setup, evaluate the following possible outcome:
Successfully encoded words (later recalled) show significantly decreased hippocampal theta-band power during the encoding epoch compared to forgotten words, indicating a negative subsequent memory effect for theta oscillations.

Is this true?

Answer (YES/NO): YES